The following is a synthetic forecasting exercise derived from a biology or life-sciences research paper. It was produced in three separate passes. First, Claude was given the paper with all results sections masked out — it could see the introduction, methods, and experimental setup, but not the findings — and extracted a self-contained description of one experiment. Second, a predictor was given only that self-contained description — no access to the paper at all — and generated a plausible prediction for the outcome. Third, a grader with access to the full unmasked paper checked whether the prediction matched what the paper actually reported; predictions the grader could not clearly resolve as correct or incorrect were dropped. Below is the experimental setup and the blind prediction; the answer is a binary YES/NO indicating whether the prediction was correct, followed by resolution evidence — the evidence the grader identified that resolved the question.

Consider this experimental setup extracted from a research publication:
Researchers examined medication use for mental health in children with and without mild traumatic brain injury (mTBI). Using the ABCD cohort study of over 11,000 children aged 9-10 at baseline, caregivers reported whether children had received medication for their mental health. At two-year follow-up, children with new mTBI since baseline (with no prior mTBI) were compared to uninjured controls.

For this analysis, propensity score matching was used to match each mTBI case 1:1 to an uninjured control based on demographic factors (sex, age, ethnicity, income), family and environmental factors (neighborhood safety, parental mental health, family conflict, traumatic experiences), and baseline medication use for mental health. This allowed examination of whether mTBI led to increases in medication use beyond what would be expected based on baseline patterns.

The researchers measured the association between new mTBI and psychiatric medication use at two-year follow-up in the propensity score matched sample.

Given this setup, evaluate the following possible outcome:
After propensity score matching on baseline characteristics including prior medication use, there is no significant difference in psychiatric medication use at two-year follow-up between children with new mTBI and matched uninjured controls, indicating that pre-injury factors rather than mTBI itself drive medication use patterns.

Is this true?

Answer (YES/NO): NO